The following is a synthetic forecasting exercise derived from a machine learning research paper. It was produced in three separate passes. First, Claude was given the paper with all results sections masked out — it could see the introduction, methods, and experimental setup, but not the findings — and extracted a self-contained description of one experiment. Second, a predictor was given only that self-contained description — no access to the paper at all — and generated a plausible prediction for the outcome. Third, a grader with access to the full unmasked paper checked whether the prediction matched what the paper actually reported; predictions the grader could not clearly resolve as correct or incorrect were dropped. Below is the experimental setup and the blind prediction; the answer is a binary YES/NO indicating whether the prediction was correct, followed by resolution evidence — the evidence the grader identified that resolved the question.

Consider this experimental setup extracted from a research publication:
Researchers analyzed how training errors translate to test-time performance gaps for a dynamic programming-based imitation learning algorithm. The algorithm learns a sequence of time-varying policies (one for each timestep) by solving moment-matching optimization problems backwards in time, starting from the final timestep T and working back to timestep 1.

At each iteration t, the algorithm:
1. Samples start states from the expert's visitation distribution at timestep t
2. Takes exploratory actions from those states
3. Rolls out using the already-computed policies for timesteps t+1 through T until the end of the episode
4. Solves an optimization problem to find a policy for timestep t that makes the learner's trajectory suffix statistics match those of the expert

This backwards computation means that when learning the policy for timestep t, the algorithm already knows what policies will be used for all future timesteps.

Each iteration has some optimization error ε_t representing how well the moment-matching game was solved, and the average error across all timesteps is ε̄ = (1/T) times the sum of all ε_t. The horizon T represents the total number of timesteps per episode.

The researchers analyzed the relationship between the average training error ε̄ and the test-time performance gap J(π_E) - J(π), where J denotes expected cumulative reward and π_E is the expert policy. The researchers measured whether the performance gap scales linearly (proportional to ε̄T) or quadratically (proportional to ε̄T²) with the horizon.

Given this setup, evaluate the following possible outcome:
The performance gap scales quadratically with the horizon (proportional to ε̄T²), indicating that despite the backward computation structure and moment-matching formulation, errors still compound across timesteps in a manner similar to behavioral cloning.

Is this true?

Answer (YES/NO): YES